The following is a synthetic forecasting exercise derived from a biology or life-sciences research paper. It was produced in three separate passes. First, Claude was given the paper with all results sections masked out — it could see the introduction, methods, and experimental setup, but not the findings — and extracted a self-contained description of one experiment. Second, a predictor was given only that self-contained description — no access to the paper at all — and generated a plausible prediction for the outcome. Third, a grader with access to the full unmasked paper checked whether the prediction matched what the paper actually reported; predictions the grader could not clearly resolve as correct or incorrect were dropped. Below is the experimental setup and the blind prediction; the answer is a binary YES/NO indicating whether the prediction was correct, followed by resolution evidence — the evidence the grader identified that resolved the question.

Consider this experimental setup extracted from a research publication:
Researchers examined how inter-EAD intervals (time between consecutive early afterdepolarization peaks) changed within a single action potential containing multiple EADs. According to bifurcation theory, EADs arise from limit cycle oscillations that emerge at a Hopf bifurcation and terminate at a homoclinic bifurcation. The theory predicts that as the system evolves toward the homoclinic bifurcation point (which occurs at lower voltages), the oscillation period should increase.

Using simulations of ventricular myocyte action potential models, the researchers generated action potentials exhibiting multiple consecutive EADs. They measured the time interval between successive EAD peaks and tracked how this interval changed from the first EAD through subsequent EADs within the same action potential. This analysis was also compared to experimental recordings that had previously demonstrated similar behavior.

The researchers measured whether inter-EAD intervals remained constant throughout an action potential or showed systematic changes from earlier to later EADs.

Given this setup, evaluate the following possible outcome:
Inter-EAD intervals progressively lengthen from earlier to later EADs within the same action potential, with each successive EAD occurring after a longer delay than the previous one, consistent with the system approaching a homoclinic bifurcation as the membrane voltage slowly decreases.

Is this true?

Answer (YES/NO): YES